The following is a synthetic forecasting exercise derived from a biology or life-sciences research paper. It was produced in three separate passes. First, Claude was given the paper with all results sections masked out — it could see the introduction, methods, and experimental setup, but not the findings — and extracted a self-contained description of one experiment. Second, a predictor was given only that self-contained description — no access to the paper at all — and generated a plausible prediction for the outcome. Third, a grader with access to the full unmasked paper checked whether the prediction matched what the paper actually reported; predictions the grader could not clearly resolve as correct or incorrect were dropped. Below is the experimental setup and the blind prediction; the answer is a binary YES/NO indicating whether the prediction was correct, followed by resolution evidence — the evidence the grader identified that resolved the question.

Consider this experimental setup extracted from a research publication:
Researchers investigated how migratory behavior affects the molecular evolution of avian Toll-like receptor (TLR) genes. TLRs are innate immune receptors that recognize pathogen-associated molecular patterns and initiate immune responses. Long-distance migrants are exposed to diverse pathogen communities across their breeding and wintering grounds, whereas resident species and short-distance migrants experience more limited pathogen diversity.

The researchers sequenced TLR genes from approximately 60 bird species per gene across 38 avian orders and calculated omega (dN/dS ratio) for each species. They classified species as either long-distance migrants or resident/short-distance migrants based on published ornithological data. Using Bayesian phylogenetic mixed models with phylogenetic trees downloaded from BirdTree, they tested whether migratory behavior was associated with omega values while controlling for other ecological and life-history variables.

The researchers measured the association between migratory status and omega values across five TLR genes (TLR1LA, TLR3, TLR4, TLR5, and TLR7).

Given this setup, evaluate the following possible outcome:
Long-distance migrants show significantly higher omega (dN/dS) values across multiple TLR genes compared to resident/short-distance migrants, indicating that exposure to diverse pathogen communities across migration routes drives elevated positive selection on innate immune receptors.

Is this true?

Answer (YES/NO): NO